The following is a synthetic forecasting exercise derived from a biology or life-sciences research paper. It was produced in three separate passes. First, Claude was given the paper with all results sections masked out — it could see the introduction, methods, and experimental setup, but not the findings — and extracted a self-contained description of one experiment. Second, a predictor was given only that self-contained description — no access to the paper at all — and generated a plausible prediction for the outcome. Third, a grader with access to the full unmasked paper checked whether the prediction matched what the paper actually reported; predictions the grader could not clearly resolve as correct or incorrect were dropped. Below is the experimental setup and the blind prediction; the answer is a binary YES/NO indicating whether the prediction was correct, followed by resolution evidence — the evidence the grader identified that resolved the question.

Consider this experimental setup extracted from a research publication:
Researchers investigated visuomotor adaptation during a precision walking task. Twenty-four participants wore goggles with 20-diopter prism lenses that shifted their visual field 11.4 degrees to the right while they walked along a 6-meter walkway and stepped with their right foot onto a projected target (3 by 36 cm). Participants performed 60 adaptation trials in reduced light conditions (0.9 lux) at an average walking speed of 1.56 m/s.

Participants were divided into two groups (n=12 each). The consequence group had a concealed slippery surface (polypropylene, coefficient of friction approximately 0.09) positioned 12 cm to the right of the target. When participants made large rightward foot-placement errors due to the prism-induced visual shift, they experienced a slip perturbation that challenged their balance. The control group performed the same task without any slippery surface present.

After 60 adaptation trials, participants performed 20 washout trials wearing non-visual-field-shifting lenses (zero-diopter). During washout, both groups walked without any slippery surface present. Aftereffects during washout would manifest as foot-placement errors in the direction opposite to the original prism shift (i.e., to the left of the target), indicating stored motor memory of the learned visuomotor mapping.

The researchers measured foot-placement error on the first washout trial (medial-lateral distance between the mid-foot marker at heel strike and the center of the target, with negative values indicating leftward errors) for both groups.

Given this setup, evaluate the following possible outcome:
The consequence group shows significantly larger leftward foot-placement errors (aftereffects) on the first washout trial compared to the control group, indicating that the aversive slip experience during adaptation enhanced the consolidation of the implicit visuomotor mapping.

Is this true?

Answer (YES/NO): NO